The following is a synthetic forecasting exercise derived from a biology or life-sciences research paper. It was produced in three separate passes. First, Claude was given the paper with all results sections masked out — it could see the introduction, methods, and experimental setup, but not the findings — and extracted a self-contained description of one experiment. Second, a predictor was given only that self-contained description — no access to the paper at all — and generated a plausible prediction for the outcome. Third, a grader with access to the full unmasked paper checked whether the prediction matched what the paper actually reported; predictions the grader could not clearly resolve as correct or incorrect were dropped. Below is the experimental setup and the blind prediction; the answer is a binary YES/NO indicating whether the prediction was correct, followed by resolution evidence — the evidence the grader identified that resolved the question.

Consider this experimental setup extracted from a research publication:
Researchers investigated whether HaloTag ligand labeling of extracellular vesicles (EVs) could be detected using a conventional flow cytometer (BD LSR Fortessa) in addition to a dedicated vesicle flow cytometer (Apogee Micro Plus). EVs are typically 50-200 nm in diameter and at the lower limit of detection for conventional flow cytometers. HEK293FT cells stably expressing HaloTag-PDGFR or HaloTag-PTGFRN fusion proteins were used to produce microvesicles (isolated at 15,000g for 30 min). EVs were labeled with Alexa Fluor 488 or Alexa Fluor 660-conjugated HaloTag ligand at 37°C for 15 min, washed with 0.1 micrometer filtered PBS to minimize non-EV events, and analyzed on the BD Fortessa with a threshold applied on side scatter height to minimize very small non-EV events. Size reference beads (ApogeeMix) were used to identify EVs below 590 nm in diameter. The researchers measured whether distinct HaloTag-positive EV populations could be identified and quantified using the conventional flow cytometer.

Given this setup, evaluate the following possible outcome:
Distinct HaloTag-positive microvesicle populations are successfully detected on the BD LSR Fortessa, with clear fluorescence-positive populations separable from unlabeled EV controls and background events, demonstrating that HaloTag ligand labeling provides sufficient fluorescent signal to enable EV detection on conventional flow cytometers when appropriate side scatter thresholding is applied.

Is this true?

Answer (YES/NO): YES